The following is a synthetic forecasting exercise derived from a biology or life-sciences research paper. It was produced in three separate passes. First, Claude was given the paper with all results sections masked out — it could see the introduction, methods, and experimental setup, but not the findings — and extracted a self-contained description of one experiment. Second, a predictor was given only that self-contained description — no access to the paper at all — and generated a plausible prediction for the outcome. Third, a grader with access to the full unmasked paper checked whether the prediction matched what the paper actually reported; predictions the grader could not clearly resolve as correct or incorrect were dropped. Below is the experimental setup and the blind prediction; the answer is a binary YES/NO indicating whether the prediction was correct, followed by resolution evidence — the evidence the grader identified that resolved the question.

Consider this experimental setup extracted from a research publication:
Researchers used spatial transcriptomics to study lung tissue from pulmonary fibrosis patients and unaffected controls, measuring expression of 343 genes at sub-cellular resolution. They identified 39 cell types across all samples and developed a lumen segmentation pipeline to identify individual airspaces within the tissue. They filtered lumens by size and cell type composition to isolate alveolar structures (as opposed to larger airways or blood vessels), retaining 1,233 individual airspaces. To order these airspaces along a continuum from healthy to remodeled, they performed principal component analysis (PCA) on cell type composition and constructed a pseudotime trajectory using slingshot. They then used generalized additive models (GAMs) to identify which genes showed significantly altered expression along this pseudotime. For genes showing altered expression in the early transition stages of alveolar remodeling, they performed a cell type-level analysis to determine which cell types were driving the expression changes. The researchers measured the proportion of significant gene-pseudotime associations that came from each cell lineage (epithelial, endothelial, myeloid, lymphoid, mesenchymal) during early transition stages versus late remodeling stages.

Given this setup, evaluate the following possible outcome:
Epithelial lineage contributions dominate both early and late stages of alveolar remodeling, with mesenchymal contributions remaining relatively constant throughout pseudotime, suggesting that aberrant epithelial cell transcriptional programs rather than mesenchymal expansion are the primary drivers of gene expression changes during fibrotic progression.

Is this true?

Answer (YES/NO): NO